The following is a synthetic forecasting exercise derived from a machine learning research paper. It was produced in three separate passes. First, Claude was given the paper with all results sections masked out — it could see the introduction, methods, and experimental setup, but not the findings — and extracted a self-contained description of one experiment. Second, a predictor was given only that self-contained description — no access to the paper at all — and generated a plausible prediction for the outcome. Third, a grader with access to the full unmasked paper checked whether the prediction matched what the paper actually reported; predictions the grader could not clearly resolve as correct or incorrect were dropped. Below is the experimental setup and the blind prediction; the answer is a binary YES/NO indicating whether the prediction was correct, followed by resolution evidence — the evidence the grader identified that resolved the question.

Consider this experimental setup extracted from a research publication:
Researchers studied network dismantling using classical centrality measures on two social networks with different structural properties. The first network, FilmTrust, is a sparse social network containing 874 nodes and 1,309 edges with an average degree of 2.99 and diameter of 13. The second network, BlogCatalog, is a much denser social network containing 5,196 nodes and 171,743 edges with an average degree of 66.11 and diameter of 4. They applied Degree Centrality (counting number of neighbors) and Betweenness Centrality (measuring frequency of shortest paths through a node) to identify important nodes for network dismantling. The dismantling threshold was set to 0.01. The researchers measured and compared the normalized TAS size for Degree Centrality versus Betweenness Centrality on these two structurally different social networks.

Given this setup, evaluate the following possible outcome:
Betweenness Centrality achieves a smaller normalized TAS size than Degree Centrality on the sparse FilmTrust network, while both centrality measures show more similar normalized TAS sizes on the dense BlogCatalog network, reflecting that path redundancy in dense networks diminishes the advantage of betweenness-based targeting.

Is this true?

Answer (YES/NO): NO